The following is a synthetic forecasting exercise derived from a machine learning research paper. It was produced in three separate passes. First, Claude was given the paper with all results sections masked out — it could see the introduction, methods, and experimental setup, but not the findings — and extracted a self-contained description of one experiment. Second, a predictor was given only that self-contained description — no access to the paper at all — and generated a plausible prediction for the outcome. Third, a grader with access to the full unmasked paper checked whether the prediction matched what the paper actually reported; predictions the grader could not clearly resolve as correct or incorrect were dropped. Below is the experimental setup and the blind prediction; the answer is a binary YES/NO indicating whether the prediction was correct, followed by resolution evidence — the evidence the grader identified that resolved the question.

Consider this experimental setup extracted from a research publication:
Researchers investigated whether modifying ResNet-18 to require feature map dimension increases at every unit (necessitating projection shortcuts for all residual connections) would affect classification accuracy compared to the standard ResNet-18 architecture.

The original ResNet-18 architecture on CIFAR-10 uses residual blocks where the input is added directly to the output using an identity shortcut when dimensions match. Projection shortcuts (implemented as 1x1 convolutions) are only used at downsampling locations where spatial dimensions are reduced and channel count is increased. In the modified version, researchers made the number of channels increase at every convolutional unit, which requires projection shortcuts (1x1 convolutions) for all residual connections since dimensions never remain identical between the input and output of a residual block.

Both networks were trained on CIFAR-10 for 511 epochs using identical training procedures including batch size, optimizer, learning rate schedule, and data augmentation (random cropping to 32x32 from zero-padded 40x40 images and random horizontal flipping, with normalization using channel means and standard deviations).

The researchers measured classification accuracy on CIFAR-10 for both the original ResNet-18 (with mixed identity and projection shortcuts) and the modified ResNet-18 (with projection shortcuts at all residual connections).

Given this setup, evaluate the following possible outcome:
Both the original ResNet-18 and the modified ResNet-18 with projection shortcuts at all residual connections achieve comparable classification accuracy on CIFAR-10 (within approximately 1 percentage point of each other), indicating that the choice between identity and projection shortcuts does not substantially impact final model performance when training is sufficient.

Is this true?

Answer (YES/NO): YES